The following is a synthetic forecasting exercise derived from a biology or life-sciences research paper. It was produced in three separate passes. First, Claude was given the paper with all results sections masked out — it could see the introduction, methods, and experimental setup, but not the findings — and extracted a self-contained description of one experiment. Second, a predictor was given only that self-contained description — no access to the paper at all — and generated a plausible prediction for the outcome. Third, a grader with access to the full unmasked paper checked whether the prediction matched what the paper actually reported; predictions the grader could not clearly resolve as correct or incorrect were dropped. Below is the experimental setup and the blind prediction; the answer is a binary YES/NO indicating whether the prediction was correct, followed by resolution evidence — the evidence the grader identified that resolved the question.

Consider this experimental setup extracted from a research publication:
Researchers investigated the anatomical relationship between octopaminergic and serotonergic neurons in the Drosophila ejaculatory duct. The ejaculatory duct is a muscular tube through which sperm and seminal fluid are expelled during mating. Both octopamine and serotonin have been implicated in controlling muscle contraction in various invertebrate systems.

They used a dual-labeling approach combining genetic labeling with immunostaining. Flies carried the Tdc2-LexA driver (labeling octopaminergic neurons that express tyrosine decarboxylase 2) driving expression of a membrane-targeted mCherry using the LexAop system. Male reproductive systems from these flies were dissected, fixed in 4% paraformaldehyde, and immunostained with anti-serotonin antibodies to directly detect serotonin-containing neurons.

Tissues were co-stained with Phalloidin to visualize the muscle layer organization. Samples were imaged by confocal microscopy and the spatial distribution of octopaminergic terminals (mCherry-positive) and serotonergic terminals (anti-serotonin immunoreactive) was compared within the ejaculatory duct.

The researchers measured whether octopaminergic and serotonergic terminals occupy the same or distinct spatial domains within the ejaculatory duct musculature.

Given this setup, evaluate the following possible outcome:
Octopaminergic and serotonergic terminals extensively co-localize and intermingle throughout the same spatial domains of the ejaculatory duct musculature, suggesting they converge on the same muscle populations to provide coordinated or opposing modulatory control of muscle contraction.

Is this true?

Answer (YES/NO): NO